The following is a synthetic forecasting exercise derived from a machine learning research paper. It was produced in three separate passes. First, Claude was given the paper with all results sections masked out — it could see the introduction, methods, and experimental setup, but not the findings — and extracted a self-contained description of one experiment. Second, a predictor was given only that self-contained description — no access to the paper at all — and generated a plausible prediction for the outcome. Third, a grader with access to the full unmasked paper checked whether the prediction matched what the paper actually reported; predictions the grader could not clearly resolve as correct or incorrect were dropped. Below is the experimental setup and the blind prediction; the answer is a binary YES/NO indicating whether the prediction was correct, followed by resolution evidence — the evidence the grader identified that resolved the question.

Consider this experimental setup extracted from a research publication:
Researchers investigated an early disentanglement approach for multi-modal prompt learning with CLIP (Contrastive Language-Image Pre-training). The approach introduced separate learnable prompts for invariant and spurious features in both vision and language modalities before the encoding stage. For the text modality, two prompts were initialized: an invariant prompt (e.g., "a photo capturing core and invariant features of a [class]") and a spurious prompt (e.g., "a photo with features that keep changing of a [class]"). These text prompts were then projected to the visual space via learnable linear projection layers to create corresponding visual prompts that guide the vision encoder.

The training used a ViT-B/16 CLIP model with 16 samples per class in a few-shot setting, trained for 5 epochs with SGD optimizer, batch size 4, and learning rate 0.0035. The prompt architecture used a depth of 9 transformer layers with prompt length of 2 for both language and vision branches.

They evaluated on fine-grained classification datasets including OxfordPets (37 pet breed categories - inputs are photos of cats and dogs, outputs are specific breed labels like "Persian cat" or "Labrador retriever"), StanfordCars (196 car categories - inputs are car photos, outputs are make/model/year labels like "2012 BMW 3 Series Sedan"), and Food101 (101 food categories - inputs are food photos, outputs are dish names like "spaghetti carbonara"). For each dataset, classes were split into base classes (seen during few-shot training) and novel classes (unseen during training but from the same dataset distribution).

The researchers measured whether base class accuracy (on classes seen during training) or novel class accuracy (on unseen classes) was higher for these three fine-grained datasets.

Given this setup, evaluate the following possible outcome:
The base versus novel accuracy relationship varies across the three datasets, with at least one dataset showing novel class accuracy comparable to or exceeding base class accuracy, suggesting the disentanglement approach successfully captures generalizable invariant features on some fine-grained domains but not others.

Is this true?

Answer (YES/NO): NO